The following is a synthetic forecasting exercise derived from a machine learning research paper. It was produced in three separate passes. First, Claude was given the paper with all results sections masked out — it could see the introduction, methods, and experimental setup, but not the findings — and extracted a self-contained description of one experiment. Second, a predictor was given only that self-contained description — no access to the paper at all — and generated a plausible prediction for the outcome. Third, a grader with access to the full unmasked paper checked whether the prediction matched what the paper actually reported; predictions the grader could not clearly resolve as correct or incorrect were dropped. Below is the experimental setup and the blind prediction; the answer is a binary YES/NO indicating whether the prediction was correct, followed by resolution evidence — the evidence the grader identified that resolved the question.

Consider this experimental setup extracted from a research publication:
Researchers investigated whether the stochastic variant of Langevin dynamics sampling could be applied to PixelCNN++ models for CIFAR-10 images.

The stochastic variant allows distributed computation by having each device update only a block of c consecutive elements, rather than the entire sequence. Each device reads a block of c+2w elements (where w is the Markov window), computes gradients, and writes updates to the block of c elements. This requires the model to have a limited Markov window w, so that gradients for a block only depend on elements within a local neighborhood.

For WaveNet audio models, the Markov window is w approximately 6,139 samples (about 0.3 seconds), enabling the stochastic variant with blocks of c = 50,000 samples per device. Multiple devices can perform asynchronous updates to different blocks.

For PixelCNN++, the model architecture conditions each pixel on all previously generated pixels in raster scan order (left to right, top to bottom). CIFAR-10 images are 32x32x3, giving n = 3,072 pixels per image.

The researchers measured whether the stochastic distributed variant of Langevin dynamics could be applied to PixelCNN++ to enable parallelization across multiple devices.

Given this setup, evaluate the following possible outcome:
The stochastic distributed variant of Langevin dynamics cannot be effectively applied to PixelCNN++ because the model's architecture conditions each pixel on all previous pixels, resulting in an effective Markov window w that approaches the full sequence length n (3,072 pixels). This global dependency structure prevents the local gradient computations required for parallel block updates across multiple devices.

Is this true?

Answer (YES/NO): YES